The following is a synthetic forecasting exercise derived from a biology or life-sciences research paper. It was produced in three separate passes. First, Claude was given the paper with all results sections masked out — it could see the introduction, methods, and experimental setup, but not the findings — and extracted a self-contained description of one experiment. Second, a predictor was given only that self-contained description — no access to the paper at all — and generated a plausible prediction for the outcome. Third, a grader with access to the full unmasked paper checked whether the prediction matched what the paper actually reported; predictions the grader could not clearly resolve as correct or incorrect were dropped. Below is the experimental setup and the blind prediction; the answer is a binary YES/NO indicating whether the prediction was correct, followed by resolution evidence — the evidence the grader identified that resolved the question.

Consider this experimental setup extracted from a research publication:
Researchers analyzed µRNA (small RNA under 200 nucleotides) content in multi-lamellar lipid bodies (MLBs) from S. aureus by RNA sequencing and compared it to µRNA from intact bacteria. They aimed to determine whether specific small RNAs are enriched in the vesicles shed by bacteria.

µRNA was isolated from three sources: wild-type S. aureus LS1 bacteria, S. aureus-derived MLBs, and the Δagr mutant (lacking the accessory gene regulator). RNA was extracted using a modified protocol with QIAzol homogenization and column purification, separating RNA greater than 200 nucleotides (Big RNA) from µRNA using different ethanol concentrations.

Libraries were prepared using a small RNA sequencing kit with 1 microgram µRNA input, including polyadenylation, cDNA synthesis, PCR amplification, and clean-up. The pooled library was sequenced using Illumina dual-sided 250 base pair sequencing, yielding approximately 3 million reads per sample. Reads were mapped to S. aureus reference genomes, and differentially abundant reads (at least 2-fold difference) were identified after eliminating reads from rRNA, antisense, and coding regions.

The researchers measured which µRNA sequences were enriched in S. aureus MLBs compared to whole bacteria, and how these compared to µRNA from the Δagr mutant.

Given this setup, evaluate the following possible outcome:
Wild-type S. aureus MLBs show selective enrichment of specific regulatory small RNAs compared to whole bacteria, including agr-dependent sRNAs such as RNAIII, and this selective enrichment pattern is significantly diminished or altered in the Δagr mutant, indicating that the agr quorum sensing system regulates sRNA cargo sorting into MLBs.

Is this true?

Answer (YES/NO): YES